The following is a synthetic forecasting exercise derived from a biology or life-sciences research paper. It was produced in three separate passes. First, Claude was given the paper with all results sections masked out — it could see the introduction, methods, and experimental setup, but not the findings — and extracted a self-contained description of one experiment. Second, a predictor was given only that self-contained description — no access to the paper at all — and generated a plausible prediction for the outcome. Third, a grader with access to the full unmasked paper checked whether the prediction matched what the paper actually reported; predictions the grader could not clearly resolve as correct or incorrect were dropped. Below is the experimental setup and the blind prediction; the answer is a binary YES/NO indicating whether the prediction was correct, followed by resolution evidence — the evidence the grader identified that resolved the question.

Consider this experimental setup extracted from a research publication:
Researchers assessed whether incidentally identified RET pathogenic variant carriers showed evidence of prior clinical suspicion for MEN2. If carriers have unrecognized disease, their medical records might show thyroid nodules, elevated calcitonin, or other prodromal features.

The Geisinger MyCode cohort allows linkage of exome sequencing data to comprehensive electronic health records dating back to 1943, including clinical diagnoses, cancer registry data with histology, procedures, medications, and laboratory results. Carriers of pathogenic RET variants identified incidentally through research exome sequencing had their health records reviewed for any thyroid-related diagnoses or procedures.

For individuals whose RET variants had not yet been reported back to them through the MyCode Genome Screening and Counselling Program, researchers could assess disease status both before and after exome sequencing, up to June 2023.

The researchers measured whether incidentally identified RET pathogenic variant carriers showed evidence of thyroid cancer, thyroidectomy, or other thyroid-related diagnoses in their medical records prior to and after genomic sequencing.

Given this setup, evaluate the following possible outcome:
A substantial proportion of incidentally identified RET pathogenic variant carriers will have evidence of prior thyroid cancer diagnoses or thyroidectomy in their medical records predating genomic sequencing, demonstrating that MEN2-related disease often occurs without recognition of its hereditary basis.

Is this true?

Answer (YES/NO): NO